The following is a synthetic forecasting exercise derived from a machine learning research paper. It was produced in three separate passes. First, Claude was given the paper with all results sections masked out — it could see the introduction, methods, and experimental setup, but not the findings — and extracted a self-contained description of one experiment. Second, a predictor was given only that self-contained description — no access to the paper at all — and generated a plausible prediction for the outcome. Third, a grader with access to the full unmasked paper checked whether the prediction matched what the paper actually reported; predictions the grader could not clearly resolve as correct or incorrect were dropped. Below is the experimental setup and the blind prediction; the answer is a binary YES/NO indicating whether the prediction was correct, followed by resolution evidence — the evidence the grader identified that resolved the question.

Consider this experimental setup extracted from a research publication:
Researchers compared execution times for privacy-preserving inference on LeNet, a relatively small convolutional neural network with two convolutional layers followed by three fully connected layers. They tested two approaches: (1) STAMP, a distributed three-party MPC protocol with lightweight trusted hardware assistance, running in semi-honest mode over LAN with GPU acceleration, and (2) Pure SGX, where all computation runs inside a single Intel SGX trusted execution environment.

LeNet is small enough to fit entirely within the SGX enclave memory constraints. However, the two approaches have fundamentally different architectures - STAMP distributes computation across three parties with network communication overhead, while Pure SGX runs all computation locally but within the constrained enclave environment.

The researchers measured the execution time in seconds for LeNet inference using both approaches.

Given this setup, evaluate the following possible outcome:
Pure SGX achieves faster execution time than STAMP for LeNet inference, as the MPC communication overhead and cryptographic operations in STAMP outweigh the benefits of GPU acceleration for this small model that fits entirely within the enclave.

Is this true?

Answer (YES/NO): YES